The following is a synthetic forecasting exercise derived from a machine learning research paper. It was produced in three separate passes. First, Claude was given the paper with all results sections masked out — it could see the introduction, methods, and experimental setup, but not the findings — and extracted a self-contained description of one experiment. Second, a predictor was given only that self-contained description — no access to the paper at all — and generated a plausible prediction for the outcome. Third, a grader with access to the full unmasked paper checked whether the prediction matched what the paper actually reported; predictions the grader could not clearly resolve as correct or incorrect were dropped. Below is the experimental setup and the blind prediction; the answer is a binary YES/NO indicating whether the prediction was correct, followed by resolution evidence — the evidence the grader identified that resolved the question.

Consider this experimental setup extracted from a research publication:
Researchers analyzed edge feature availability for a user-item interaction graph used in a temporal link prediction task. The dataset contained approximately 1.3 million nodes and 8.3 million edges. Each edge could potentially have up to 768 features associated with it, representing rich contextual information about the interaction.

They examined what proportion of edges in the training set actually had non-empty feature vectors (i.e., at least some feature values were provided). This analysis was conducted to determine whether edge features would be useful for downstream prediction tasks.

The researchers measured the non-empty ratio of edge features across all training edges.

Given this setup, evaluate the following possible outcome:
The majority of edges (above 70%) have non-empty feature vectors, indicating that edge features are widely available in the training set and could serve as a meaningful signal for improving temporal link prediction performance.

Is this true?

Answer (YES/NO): NO